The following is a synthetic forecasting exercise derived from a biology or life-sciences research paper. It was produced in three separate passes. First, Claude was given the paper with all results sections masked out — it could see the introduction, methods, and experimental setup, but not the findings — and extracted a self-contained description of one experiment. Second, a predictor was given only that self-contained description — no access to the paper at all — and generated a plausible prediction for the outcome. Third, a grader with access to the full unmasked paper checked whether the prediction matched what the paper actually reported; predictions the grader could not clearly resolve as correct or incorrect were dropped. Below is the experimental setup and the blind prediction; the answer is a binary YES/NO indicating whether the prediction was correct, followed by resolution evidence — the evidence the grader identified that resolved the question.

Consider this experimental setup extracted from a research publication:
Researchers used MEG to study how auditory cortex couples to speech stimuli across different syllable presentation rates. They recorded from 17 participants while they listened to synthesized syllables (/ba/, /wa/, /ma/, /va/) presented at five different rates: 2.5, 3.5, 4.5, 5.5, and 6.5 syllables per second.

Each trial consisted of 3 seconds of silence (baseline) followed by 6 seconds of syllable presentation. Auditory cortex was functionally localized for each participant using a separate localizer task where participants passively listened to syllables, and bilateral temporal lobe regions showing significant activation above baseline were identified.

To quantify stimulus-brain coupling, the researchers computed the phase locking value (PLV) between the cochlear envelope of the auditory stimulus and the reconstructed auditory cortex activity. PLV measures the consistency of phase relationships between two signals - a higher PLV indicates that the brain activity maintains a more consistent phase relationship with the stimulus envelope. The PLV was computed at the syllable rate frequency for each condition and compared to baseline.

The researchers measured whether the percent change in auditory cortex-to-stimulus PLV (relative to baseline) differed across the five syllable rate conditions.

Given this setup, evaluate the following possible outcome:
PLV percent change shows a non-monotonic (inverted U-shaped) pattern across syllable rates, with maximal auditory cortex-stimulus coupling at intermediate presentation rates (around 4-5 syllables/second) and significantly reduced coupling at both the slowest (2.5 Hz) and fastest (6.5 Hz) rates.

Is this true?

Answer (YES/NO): NO